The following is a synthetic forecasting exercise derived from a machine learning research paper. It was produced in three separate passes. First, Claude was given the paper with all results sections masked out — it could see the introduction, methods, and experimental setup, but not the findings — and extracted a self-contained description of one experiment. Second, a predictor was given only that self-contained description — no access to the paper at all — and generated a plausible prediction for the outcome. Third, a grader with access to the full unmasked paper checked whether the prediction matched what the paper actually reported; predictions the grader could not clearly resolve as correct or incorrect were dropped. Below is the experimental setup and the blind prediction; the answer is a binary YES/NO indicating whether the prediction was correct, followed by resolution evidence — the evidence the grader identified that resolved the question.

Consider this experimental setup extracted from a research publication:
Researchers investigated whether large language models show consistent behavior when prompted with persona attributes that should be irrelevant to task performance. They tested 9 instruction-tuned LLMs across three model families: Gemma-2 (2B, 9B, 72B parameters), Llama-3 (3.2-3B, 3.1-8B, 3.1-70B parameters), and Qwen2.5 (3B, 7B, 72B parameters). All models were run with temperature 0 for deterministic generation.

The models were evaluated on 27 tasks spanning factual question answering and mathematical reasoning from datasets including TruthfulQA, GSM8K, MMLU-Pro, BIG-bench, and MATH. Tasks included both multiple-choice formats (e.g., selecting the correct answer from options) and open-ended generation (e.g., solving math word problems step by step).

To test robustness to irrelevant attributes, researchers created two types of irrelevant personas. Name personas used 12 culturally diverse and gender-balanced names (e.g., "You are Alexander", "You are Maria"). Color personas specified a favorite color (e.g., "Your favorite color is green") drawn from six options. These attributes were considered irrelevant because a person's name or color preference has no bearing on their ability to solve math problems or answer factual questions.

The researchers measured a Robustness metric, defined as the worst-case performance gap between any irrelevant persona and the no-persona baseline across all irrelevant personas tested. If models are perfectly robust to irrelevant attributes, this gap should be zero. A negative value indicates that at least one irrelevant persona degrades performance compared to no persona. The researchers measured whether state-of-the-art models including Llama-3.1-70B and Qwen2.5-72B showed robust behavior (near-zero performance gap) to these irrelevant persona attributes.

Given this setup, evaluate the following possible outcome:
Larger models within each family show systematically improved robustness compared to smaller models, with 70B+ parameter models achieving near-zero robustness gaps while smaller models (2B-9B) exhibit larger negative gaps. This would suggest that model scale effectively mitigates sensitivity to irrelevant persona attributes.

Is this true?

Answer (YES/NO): NO